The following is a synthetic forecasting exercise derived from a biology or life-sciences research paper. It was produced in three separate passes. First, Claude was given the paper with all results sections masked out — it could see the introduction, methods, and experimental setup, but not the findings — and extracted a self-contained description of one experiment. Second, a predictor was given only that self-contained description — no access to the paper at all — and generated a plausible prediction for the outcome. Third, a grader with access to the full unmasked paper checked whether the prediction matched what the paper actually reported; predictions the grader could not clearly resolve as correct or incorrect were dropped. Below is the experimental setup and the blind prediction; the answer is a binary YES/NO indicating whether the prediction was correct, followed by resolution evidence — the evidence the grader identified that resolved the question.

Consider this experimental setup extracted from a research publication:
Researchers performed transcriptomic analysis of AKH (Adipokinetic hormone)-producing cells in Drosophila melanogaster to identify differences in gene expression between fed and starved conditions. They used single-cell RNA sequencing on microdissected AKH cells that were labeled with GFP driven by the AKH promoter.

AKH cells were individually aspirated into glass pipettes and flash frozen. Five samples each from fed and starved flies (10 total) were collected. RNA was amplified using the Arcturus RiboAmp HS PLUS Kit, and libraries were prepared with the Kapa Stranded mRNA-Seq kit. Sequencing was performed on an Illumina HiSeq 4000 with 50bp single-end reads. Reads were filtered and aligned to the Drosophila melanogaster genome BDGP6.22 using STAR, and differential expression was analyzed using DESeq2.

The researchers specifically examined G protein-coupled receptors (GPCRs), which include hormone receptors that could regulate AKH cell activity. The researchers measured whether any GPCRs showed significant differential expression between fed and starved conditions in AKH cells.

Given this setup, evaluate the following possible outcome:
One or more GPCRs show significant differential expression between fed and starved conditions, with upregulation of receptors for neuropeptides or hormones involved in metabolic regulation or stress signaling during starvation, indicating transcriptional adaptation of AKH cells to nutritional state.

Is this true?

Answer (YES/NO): NO